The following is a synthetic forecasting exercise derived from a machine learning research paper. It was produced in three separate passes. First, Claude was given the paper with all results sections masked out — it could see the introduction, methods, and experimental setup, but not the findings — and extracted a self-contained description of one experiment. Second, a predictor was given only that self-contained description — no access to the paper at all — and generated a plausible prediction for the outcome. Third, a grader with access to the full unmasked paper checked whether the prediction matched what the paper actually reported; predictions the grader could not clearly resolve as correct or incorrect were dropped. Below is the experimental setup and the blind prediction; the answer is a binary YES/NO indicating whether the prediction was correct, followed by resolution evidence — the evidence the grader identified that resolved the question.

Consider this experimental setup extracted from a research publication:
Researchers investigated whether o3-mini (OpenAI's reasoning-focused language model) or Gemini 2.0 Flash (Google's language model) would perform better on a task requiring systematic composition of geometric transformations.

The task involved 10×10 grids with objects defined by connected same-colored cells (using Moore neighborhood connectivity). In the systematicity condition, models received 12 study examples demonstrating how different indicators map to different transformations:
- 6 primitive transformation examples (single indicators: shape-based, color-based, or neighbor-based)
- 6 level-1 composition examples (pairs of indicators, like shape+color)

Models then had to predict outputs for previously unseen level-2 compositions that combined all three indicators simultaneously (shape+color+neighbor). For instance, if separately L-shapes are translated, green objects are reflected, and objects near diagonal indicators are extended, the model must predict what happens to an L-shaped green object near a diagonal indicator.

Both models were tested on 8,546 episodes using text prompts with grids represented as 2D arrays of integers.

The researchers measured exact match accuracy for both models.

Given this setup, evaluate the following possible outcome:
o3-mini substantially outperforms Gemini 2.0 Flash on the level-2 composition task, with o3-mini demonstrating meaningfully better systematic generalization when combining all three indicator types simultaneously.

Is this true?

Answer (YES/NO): NO